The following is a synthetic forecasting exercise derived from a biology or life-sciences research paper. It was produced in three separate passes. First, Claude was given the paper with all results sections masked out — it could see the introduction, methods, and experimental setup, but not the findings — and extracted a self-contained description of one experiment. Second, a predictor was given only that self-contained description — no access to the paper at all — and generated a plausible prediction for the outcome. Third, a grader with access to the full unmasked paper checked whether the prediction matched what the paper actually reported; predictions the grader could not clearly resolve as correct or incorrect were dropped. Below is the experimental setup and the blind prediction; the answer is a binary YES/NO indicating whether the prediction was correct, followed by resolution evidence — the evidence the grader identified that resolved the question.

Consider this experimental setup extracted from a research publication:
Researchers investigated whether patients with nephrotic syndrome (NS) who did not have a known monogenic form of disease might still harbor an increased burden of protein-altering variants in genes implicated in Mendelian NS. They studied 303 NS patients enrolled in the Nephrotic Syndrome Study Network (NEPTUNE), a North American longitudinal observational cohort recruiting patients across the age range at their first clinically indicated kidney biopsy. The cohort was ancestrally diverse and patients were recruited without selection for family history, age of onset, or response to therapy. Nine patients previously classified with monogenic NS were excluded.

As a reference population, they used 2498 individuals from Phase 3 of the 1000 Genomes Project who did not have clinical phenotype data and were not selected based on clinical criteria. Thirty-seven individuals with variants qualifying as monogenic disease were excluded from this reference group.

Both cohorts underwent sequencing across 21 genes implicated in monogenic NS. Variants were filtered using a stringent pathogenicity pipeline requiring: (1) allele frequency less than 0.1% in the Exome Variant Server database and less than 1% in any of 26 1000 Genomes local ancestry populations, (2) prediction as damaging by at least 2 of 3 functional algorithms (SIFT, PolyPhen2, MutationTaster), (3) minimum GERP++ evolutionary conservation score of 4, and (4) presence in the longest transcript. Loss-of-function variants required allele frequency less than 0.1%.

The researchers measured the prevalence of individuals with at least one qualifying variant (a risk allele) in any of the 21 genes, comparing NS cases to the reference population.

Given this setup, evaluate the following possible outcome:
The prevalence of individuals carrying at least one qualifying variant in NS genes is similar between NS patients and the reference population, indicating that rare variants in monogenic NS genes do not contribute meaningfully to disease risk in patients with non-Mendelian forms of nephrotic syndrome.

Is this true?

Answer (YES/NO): YES